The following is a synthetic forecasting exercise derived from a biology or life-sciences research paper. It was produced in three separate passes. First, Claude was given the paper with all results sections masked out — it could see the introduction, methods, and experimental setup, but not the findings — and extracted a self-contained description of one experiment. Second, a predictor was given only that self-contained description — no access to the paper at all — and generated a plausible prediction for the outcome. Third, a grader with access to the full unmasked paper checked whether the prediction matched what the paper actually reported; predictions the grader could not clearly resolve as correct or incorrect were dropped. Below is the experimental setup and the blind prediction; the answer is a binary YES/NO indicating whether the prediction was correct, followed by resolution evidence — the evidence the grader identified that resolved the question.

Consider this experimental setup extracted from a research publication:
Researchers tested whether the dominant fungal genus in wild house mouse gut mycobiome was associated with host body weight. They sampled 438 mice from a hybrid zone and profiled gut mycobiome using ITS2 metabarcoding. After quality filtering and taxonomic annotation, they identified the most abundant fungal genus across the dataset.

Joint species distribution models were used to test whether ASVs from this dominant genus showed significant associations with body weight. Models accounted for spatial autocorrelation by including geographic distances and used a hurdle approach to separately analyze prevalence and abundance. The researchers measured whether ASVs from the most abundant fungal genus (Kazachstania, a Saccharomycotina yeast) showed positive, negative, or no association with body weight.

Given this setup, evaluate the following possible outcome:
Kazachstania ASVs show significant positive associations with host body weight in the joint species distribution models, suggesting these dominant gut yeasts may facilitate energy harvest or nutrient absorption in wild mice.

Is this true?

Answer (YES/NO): YES